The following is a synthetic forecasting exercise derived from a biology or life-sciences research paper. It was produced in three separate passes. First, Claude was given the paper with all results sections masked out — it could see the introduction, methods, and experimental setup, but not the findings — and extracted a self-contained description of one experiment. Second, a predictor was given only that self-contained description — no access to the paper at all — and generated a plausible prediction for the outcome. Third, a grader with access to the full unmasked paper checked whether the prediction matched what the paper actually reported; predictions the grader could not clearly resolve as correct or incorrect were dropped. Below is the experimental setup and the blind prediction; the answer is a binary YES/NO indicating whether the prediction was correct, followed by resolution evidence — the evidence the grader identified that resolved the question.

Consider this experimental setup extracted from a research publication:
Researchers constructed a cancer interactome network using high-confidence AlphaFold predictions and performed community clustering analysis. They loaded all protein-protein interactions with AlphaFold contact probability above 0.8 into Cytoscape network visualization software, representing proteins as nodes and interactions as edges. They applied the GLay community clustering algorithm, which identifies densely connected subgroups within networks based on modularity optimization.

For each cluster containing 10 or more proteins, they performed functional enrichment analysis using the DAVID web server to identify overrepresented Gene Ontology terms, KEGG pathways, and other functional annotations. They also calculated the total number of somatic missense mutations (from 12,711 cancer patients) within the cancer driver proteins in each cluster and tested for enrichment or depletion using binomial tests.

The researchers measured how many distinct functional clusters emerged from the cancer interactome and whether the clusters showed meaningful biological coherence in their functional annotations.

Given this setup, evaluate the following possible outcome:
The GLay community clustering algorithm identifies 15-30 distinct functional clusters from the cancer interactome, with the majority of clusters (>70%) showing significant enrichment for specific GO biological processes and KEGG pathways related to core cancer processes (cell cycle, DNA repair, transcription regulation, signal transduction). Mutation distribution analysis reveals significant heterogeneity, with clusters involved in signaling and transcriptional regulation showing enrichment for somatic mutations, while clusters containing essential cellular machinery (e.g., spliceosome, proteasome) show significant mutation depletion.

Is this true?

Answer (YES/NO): NO